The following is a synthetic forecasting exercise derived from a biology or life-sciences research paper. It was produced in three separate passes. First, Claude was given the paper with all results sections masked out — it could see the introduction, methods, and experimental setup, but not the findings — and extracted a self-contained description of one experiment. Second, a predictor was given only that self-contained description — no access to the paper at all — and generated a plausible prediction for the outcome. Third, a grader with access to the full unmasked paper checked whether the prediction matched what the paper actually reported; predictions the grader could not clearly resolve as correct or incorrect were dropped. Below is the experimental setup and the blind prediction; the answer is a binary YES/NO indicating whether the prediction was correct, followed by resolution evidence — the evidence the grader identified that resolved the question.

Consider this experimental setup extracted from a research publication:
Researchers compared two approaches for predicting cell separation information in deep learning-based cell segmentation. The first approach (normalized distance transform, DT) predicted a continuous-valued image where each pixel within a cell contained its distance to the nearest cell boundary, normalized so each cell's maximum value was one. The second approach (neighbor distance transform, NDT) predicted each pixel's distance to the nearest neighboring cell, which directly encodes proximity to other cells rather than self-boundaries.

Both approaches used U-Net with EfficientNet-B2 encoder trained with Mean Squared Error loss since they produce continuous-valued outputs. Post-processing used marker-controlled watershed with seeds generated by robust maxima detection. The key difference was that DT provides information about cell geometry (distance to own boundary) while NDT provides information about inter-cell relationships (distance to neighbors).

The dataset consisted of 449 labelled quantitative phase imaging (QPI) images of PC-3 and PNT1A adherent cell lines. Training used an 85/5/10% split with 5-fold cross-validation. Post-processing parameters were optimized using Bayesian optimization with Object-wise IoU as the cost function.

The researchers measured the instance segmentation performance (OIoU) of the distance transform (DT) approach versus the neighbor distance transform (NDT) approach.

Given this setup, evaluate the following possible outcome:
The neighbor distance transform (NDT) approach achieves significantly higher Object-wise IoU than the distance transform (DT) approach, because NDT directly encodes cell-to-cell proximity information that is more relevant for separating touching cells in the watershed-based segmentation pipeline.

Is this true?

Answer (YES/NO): NO